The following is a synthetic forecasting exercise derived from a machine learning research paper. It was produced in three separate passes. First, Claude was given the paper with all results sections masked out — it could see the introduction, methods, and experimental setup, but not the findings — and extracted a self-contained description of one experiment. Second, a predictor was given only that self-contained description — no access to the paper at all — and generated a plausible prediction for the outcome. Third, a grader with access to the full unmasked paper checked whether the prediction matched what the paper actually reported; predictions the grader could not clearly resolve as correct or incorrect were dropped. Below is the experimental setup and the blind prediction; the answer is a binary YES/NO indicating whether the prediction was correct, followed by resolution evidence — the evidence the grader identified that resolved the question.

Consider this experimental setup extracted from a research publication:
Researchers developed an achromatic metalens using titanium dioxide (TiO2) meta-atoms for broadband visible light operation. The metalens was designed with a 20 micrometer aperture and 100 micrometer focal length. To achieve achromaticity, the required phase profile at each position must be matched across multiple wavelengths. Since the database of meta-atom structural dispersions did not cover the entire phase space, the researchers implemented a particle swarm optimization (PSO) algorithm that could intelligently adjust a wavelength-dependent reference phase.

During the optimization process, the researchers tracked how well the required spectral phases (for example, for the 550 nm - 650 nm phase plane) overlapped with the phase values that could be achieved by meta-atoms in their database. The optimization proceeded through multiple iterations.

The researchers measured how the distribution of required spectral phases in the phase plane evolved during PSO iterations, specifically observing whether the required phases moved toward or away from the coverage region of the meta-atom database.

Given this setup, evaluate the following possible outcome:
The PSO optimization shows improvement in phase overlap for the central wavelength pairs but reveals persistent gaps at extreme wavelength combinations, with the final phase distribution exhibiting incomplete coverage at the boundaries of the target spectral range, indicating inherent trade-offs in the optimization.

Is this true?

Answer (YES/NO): NO